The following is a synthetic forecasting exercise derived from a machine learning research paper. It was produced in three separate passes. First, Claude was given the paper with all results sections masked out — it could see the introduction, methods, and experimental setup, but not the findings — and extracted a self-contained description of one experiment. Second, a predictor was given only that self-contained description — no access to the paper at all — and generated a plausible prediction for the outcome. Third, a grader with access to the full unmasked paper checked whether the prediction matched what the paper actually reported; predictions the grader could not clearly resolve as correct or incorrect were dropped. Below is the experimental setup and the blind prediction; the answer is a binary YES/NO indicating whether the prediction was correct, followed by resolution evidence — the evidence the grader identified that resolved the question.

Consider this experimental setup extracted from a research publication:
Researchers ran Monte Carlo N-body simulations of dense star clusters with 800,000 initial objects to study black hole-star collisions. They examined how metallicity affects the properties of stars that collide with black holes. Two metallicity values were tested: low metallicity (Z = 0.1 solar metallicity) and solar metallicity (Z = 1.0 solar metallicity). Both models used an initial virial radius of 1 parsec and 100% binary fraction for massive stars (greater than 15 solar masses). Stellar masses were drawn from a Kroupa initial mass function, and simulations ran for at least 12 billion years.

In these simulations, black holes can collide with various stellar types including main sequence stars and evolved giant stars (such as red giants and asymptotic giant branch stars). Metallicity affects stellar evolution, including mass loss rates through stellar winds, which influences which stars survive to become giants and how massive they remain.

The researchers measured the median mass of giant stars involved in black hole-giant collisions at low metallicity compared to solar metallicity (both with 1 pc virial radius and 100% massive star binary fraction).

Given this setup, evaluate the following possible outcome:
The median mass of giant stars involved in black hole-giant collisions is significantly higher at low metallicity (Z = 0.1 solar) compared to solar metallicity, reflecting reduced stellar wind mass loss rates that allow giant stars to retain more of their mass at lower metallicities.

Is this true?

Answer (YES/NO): YES